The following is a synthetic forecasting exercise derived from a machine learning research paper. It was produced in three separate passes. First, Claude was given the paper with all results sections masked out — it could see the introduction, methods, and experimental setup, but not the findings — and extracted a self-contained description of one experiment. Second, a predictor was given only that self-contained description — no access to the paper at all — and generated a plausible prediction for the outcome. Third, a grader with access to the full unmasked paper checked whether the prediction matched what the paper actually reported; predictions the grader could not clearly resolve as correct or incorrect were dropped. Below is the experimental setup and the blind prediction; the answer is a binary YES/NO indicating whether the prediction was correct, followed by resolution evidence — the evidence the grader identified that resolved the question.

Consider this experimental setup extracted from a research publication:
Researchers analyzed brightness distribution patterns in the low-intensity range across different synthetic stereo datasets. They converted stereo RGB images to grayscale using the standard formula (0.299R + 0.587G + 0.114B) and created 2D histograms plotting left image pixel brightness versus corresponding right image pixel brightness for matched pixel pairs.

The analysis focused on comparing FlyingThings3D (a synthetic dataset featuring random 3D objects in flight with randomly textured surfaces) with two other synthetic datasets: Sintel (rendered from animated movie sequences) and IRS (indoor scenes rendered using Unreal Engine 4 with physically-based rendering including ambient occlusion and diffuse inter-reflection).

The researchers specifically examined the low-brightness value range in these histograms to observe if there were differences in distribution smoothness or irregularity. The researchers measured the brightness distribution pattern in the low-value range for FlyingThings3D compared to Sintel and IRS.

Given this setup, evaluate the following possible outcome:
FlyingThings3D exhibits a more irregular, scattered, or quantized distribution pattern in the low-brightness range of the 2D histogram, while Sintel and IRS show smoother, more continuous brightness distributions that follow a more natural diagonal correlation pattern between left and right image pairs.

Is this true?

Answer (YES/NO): YES